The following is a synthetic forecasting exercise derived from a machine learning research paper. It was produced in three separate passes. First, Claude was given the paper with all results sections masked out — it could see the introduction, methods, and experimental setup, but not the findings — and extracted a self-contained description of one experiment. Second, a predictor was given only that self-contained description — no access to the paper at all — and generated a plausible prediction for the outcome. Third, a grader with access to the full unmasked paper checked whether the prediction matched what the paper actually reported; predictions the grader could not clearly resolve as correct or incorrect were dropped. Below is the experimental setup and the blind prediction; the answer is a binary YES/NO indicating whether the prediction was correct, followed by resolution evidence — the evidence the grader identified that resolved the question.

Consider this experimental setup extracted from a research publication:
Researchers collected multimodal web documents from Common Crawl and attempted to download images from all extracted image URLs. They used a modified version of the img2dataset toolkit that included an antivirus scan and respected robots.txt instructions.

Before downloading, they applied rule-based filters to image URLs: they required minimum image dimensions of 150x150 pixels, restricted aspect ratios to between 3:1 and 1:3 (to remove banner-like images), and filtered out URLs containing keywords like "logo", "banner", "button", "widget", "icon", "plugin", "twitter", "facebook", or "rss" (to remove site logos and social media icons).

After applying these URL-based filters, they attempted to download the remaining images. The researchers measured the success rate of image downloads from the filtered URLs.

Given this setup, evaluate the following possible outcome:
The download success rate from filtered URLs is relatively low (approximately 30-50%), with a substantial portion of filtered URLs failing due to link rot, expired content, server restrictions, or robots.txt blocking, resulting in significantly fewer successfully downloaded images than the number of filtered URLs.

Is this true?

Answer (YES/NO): NO